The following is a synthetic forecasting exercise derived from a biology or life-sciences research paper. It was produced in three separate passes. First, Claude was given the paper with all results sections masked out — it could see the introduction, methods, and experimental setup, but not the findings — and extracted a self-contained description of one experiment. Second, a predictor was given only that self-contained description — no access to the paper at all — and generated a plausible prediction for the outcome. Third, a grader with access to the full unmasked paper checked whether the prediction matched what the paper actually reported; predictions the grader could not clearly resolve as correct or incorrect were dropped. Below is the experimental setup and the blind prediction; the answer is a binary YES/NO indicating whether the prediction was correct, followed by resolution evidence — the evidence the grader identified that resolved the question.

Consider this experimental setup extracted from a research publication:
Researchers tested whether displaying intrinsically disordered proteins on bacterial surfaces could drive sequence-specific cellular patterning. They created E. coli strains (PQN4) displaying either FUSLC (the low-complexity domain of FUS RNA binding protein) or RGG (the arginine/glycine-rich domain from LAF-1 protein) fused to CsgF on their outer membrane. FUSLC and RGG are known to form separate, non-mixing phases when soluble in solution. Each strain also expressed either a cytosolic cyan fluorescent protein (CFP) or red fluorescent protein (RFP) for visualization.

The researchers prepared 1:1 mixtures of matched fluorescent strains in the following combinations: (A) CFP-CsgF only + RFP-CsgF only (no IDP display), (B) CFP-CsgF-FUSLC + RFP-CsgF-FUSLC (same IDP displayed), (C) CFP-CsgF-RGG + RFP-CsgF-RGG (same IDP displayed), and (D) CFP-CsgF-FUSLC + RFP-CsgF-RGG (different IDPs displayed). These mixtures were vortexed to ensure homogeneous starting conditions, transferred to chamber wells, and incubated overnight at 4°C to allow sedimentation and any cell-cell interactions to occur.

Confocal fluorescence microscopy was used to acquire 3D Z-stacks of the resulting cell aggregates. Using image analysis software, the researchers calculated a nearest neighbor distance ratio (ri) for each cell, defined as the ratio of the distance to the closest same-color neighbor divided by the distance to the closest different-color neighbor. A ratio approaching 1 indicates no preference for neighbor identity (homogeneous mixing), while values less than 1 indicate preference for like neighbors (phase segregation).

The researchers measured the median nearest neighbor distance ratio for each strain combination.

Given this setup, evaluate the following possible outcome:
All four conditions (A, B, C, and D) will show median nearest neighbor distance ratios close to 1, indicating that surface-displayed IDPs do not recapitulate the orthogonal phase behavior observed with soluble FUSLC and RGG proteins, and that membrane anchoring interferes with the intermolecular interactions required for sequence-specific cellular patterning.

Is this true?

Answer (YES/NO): NO